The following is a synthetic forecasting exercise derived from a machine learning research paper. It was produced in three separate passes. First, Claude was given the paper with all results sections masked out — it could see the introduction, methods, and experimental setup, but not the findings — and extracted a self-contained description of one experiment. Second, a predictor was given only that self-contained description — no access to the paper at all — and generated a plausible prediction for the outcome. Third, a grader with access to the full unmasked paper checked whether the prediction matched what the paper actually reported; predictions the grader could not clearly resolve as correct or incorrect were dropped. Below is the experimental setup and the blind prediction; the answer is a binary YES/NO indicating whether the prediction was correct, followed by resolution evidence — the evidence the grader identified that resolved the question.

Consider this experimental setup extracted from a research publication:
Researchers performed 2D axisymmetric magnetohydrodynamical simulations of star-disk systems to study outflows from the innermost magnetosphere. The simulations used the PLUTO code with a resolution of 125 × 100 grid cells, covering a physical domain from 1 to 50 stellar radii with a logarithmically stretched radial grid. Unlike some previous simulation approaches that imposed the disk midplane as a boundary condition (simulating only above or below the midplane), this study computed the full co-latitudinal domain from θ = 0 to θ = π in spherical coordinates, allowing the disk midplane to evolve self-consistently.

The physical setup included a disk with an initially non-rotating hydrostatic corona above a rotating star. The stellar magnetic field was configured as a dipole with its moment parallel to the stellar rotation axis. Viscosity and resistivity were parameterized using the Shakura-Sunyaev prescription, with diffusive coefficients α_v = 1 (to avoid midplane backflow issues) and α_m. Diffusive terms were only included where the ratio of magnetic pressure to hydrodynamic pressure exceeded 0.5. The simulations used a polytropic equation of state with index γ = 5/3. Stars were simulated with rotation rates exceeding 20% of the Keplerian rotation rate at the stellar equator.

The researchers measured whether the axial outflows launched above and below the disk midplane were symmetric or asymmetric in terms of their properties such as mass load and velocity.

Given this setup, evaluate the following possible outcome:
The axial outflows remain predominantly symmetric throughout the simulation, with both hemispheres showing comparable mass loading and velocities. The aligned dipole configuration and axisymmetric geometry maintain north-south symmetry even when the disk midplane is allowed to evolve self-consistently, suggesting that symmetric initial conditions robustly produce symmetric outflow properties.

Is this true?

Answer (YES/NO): NO